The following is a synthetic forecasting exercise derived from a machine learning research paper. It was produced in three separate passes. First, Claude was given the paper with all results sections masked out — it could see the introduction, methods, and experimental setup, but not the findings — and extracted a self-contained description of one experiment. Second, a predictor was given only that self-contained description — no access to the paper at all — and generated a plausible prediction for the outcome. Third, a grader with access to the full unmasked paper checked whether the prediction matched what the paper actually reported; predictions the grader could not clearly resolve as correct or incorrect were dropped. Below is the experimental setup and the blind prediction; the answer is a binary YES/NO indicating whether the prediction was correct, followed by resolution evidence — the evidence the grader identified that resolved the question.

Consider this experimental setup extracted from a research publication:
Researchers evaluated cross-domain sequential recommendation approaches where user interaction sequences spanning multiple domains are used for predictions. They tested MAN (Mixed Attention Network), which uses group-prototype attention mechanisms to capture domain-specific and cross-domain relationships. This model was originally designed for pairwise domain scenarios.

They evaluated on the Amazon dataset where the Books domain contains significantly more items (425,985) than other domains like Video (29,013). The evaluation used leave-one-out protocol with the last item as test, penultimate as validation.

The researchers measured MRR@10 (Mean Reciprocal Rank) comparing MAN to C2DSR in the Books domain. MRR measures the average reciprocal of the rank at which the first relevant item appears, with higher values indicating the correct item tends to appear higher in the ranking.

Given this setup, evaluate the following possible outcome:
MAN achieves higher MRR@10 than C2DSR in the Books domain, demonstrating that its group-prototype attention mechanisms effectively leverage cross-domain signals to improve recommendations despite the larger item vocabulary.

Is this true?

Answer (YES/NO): NO